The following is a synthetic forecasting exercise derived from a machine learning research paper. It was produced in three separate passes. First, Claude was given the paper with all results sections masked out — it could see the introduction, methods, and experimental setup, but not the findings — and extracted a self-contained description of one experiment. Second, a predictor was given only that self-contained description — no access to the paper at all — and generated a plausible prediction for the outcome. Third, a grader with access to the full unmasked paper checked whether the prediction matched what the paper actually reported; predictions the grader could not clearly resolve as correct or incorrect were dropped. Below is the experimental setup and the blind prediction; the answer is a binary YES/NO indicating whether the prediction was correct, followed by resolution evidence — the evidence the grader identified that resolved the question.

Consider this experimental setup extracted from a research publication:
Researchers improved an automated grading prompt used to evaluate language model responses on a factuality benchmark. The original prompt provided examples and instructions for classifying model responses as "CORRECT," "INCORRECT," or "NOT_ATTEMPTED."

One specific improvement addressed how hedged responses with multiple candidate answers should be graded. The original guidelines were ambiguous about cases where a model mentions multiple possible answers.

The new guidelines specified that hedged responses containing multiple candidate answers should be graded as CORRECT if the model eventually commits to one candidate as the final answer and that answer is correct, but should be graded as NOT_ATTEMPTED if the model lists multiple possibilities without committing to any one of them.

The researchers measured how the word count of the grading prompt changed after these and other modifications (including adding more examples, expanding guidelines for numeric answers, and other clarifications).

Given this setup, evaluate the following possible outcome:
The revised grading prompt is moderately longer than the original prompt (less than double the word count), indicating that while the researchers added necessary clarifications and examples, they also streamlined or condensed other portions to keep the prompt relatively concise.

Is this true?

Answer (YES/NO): NO